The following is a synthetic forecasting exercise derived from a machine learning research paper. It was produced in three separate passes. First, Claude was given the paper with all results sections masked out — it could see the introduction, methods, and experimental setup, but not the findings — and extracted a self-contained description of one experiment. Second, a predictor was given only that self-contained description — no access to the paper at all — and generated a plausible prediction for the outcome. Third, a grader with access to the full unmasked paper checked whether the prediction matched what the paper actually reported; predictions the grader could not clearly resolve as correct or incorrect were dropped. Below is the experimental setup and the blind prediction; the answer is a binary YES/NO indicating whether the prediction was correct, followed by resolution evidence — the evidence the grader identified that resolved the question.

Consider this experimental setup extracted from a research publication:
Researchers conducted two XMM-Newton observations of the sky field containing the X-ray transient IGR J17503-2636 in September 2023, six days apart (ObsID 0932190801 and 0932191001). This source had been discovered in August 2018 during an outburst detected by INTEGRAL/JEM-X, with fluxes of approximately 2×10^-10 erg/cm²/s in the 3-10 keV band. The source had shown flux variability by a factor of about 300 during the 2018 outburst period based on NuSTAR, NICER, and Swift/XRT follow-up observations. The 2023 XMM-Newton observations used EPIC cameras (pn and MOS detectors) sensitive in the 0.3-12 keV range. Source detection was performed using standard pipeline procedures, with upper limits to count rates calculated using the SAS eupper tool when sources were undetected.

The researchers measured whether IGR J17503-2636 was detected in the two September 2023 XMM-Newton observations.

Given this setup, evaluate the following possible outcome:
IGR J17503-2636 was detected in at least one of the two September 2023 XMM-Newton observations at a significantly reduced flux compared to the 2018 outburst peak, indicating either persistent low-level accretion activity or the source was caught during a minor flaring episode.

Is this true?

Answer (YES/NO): NO